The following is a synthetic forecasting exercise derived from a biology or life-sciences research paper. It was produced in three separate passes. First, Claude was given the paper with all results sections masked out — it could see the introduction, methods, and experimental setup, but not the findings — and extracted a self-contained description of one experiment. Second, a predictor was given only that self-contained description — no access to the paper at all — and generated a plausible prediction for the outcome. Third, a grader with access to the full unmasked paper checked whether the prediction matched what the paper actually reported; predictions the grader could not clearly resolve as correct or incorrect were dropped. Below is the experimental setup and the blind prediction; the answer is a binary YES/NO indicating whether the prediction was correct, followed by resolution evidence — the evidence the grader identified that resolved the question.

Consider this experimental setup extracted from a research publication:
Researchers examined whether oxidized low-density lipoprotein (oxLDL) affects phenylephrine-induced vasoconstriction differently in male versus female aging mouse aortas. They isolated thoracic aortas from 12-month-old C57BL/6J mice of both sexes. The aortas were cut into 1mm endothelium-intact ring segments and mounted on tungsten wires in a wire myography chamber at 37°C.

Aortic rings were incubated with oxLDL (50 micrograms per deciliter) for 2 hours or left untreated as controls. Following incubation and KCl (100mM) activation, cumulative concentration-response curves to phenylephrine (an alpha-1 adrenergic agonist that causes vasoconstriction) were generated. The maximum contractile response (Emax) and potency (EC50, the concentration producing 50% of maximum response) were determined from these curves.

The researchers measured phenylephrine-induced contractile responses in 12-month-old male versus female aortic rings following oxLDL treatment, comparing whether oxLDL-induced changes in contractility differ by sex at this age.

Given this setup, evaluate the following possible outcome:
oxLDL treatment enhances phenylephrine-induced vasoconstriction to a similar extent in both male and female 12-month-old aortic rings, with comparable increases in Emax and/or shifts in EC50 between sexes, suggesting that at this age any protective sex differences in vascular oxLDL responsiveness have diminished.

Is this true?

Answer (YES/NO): NO